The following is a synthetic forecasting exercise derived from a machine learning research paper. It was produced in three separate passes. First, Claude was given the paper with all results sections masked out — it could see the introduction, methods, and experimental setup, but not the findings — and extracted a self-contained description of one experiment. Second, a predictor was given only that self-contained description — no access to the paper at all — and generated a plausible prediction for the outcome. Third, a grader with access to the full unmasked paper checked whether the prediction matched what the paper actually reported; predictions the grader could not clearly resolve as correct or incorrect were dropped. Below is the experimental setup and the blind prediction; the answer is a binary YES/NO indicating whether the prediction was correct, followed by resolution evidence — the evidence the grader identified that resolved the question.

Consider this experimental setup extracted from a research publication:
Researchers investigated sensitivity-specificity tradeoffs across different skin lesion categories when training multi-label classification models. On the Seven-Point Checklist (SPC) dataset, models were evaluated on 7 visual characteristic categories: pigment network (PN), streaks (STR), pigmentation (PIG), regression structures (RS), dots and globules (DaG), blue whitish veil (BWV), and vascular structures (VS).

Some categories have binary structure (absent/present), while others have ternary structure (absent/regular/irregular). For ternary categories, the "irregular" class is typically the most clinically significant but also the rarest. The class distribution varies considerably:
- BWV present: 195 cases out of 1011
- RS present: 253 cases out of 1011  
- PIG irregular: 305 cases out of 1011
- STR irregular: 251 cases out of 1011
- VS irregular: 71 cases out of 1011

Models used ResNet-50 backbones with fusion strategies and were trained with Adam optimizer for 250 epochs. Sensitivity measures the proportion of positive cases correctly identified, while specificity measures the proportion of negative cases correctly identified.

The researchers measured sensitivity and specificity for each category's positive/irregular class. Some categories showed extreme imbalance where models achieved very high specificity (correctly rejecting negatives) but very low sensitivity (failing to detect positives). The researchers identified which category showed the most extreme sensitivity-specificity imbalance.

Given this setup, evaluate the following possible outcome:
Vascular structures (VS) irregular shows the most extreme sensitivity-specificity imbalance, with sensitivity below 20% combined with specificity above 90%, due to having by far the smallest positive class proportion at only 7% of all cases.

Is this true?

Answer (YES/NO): NO